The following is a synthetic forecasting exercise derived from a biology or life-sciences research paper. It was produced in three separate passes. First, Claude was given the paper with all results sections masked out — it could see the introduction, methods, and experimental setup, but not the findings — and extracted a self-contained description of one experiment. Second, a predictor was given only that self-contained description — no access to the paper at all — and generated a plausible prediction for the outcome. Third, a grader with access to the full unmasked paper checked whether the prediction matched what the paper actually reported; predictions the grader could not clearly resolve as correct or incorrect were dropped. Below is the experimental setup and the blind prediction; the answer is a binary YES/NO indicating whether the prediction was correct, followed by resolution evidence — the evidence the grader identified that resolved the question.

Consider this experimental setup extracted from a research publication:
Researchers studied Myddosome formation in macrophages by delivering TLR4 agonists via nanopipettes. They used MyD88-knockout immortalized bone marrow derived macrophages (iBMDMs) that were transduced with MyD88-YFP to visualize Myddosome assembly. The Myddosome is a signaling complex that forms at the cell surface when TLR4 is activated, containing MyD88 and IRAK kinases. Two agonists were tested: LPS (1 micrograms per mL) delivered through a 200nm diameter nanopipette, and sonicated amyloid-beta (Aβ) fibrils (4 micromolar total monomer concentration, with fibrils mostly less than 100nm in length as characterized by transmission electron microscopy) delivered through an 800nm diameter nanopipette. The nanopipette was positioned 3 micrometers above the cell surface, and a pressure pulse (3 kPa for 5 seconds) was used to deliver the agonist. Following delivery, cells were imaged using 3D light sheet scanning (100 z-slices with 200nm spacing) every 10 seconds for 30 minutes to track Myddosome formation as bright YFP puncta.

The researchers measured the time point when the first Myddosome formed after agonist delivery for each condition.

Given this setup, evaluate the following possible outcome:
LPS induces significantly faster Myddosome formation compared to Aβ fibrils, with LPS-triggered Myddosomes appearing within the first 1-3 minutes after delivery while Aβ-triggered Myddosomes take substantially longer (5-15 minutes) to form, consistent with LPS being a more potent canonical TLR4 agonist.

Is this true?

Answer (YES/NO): YES